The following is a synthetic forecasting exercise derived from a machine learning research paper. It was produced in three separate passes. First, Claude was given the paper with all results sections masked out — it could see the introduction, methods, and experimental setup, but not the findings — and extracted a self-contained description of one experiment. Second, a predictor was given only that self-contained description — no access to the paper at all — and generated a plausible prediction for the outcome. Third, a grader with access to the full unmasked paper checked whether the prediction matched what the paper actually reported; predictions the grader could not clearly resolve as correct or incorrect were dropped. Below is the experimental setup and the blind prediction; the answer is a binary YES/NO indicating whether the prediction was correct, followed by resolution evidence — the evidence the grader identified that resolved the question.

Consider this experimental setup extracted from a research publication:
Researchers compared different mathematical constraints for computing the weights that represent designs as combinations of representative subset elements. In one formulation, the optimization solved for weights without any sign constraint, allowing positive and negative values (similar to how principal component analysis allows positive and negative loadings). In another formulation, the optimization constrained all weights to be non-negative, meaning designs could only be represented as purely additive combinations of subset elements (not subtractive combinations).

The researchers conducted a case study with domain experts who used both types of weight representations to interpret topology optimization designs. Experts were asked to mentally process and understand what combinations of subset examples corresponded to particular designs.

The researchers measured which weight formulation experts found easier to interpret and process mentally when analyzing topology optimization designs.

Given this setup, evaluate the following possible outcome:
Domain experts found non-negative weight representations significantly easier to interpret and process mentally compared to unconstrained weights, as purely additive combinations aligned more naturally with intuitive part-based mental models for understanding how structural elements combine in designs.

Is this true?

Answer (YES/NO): YES